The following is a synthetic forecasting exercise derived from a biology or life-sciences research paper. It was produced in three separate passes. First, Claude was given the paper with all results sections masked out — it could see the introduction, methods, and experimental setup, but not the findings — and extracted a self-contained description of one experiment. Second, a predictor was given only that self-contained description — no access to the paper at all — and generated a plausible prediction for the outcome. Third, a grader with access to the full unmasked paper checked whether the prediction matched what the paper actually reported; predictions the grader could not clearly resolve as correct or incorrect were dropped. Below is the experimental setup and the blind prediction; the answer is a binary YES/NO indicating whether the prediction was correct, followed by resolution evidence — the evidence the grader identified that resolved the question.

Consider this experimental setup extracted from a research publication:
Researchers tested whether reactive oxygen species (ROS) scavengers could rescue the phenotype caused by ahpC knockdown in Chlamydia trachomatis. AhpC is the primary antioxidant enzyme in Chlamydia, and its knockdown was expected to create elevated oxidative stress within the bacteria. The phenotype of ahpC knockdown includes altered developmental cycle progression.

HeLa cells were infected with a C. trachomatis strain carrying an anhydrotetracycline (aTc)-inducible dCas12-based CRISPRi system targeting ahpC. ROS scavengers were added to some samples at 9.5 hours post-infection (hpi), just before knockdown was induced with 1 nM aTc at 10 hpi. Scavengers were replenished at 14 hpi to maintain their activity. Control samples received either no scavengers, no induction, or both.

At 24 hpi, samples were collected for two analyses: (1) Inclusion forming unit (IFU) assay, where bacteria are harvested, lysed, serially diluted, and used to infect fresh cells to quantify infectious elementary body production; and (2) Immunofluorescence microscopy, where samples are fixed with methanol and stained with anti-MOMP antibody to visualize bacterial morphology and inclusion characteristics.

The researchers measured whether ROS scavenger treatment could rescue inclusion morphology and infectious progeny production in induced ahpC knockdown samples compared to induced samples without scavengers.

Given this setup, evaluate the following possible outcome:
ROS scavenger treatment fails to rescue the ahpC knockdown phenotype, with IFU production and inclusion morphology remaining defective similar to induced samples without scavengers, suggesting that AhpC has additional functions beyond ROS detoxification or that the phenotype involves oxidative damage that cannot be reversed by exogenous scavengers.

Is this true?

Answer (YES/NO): NO